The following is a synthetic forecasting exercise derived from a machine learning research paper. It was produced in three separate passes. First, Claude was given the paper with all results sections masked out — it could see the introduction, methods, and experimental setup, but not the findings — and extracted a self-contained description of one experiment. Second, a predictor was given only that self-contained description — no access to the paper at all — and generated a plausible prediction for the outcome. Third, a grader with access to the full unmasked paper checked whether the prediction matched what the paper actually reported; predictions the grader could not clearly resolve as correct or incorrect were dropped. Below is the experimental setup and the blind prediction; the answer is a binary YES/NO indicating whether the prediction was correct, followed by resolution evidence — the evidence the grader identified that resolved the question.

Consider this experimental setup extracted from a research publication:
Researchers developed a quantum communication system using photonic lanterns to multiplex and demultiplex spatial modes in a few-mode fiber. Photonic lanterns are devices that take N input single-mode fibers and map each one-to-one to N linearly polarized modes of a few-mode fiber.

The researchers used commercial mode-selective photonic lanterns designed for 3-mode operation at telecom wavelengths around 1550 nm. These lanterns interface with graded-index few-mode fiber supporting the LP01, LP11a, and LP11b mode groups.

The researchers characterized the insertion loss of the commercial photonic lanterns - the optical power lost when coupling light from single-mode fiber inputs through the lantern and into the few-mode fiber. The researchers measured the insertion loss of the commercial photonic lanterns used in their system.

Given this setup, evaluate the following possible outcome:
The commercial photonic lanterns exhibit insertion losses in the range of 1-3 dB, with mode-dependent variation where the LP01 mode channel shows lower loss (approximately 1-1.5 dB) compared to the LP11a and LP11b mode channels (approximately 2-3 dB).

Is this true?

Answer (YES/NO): NO